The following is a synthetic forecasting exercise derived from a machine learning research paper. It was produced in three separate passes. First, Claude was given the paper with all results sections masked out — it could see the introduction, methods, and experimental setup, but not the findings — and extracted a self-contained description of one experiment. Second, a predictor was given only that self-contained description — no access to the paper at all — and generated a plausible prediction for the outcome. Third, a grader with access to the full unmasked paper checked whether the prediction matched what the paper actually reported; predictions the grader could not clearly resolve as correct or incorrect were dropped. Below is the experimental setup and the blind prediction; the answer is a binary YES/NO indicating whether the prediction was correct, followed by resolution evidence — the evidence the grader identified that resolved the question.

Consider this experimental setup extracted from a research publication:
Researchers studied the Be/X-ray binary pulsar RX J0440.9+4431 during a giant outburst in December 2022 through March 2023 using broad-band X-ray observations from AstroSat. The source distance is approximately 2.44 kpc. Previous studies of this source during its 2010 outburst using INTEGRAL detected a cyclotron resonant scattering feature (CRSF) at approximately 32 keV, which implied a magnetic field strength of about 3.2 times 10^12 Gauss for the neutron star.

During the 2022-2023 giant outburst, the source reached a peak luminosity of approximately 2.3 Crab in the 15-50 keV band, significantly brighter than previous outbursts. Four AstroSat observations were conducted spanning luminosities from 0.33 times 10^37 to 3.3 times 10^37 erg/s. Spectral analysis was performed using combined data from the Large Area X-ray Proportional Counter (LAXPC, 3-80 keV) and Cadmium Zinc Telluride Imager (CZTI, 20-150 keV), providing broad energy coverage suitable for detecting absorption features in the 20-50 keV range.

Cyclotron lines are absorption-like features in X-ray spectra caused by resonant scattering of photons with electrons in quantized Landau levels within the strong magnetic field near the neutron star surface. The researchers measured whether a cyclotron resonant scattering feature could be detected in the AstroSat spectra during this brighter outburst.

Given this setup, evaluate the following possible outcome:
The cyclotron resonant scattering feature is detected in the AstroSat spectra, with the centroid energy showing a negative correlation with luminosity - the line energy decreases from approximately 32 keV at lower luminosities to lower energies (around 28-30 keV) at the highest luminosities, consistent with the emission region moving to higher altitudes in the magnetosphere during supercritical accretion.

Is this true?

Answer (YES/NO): NO